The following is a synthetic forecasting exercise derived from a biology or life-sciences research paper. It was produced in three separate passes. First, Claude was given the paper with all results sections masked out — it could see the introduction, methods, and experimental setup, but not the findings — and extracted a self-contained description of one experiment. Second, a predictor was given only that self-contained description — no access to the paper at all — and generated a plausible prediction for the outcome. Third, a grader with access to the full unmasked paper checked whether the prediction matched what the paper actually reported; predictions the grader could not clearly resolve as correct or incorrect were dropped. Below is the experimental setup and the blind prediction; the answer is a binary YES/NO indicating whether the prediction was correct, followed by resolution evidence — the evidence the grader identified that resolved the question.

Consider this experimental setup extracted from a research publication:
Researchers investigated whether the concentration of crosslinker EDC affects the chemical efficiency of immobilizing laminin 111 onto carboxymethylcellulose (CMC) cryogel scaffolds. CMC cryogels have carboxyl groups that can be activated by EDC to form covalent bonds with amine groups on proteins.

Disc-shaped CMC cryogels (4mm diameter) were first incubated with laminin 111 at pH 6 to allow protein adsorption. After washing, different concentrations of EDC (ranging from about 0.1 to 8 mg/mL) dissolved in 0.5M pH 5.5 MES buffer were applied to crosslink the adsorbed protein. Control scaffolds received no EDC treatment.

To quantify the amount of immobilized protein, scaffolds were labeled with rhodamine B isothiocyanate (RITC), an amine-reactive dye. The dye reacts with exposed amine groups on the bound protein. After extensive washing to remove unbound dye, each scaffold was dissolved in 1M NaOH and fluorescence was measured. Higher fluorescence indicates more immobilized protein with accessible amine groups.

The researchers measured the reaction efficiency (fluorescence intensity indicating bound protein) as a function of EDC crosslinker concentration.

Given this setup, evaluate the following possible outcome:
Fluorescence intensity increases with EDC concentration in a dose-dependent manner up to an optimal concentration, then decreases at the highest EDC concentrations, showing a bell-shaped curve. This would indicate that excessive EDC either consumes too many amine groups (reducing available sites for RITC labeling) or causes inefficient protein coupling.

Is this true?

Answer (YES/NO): YES